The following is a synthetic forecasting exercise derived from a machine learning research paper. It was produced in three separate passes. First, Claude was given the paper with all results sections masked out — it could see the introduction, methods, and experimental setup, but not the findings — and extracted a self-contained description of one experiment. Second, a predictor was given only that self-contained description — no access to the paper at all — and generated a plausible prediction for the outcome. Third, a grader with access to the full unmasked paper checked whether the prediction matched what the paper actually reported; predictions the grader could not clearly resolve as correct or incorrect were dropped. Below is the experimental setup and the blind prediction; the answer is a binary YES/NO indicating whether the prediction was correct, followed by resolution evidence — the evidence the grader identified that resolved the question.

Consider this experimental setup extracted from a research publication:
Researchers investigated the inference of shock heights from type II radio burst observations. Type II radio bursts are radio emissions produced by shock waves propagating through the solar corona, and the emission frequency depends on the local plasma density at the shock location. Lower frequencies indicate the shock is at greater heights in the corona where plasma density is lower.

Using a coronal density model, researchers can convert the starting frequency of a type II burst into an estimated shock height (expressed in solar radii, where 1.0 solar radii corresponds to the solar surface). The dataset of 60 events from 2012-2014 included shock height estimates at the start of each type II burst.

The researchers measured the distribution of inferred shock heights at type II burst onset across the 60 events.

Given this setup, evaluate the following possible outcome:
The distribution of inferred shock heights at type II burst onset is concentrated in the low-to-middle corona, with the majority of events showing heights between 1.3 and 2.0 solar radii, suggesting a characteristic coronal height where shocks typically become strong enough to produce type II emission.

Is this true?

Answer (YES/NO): NO